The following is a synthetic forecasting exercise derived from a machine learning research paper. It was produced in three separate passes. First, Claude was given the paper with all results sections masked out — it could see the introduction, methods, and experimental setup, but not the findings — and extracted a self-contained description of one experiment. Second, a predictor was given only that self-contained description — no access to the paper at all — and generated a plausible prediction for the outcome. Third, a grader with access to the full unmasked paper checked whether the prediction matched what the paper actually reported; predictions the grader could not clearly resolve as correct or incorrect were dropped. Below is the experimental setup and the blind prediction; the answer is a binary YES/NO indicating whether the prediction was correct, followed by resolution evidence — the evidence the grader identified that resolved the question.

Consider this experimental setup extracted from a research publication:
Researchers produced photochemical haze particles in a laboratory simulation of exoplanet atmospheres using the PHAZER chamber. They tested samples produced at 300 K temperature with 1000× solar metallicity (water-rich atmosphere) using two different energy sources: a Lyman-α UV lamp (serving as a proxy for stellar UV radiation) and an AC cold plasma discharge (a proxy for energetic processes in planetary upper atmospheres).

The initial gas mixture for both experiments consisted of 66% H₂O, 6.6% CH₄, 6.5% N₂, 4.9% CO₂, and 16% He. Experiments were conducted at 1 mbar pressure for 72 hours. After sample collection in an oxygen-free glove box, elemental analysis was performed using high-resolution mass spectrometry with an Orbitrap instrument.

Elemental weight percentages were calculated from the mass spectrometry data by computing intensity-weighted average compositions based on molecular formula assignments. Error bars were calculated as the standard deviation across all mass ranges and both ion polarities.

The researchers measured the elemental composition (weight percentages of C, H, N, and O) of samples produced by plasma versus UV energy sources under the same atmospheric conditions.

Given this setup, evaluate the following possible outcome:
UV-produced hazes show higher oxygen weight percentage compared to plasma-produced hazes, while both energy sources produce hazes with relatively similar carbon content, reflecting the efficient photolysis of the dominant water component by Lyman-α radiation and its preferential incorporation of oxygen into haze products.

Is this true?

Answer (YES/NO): NO